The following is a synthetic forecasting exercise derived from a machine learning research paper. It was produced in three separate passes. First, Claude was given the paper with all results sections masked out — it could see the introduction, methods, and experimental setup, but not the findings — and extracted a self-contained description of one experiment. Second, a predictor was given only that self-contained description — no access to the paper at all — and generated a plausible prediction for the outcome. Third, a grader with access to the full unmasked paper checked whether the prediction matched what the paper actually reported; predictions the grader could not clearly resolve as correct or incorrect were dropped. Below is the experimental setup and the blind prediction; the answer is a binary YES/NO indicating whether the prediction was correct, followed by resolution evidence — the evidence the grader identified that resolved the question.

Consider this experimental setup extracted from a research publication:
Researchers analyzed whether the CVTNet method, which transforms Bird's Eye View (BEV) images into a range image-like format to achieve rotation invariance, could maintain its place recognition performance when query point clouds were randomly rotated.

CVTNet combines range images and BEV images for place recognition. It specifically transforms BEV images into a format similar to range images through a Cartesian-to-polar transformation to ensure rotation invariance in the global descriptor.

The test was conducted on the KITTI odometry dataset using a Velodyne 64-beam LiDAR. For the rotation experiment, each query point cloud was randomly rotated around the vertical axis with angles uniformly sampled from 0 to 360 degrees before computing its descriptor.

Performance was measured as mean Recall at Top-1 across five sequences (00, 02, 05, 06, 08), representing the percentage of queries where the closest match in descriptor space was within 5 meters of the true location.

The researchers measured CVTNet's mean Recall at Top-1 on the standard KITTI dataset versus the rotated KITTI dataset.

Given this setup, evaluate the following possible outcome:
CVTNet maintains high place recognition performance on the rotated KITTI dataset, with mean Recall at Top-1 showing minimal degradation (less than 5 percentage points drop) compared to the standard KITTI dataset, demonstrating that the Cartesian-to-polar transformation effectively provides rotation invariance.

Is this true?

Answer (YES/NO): YES